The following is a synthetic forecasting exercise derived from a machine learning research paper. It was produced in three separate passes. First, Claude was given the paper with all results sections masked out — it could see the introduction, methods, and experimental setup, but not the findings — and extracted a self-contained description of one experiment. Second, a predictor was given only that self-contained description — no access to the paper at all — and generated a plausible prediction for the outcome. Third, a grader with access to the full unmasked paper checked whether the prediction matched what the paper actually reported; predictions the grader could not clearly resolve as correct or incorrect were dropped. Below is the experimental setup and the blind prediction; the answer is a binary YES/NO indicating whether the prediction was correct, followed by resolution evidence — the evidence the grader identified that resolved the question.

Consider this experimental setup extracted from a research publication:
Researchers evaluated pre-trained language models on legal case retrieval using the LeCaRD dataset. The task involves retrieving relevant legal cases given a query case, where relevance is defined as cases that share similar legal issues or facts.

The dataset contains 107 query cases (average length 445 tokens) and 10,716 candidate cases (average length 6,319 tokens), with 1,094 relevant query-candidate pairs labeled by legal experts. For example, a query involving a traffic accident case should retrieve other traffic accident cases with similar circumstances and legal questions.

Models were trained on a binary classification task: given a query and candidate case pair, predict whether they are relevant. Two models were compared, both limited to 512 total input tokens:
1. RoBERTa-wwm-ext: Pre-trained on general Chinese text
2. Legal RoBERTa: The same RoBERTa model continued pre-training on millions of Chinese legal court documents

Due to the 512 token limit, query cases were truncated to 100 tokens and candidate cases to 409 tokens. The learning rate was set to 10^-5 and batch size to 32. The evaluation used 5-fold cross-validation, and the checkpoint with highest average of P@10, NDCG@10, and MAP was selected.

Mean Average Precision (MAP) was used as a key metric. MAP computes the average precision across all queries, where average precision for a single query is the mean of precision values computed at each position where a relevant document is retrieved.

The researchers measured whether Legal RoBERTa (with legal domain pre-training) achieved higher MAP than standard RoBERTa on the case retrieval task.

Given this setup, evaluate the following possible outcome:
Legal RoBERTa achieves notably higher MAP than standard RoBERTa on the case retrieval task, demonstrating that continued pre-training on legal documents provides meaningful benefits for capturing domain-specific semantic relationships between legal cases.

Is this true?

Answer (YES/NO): NO